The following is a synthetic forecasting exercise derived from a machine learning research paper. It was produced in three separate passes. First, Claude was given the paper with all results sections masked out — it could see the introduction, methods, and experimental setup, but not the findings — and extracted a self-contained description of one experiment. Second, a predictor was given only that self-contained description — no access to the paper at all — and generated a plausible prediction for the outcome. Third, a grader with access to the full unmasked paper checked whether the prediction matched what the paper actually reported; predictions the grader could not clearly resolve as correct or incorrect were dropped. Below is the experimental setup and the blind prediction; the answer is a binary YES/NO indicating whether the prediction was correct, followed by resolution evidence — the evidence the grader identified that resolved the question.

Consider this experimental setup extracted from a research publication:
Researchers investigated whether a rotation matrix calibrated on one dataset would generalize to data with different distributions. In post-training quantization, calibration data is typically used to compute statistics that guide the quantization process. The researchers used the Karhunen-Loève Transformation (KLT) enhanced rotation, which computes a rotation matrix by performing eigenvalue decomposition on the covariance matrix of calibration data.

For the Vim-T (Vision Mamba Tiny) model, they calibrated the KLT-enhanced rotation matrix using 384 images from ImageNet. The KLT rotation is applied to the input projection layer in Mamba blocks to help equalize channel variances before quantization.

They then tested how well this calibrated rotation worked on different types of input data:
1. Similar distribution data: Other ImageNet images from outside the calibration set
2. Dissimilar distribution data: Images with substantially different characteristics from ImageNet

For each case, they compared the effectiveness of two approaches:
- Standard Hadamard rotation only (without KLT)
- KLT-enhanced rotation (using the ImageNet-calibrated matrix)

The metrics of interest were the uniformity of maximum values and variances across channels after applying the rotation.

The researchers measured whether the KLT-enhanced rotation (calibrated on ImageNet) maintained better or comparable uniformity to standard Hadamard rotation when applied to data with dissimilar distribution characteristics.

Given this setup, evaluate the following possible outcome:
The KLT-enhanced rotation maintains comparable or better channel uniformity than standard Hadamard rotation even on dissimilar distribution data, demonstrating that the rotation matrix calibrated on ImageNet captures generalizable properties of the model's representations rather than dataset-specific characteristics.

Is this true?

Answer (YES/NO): YES